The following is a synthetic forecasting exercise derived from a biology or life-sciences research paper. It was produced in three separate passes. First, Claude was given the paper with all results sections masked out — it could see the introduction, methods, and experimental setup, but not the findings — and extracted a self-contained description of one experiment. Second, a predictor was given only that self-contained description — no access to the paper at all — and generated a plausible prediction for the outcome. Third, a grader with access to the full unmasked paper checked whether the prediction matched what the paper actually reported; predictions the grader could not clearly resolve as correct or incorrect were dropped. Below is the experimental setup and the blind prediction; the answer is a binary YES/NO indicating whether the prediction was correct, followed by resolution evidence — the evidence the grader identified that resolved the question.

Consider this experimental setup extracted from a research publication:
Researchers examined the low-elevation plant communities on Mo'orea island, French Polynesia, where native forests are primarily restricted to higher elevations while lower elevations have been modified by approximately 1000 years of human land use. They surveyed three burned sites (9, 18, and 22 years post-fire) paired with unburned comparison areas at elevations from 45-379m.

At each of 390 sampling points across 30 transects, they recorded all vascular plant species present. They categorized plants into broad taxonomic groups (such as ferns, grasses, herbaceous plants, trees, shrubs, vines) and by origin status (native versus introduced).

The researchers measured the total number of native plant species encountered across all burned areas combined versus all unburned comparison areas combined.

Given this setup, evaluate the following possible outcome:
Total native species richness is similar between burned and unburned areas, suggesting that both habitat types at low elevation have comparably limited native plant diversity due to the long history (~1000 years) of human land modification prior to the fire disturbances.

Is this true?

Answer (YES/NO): NO